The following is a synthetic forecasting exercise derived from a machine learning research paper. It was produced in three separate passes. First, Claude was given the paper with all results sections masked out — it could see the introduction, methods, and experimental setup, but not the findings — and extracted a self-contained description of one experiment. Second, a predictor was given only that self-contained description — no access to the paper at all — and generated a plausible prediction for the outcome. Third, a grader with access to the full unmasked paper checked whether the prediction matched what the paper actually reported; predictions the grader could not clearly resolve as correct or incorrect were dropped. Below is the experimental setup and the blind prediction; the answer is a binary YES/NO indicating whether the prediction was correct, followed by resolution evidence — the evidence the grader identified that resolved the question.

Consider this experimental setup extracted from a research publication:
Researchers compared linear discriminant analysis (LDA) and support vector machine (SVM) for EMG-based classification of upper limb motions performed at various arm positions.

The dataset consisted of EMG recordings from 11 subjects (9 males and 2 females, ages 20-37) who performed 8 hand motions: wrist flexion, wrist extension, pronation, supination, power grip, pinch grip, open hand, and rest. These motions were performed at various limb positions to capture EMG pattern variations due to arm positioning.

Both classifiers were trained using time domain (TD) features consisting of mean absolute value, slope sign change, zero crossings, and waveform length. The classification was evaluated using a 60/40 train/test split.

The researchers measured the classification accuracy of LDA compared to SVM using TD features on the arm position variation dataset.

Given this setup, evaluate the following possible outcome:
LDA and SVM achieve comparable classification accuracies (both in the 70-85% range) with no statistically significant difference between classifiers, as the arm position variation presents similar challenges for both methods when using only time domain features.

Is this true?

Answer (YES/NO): NO